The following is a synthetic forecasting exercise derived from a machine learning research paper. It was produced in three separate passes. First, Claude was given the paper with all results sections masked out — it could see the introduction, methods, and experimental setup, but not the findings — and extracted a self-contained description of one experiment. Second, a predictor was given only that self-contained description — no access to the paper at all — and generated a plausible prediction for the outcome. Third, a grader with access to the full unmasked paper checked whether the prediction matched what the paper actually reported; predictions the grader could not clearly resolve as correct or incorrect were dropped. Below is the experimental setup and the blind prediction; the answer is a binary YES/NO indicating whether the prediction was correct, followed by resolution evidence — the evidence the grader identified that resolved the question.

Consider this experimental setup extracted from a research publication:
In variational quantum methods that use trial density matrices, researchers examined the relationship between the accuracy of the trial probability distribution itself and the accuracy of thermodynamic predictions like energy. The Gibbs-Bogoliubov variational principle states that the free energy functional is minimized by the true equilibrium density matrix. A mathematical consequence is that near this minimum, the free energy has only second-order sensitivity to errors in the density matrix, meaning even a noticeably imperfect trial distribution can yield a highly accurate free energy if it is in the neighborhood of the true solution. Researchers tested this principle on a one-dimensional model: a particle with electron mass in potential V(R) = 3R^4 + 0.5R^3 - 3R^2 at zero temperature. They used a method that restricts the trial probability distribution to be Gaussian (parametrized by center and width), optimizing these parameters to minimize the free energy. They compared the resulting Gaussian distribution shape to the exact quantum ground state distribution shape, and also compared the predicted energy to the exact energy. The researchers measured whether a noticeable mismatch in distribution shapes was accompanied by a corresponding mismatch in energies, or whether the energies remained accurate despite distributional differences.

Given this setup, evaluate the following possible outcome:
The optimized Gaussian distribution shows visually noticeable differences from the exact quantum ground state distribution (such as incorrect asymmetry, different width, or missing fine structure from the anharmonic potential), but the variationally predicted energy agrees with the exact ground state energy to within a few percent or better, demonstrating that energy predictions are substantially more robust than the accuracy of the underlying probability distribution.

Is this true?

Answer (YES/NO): YES